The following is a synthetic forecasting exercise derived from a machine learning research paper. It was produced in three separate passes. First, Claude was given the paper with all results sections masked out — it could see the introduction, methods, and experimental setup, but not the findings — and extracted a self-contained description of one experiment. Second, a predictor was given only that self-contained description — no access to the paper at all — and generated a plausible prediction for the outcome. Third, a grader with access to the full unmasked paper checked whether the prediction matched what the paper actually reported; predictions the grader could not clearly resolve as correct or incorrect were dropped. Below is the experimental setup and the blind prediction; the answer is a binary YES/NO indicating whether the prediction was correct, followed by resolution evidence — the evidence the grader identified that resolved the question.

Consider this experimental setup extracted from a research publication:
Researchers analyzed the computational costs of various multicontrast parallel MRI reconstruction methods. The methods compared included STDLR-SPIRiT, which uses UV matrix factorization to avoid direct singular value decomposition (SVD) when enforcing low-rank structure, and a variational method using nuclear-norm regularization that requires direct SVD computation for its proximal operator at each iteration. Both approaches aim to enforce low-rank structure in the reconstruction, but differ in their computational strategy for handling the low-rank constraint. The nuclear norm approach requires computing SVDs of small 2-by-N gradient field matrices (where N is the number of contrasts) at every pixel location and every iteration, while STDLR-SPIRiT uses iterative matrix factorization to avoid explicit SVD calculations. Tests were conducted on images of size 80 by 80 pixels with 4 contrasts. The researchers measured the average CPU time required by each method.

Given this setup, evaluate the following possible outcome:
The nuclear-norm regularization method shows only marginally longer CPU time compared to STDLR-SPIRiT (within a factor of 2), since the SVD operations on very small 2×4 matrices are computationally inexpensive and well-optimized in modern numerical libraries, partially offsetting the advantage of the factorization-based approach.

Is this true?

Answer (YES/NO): NO